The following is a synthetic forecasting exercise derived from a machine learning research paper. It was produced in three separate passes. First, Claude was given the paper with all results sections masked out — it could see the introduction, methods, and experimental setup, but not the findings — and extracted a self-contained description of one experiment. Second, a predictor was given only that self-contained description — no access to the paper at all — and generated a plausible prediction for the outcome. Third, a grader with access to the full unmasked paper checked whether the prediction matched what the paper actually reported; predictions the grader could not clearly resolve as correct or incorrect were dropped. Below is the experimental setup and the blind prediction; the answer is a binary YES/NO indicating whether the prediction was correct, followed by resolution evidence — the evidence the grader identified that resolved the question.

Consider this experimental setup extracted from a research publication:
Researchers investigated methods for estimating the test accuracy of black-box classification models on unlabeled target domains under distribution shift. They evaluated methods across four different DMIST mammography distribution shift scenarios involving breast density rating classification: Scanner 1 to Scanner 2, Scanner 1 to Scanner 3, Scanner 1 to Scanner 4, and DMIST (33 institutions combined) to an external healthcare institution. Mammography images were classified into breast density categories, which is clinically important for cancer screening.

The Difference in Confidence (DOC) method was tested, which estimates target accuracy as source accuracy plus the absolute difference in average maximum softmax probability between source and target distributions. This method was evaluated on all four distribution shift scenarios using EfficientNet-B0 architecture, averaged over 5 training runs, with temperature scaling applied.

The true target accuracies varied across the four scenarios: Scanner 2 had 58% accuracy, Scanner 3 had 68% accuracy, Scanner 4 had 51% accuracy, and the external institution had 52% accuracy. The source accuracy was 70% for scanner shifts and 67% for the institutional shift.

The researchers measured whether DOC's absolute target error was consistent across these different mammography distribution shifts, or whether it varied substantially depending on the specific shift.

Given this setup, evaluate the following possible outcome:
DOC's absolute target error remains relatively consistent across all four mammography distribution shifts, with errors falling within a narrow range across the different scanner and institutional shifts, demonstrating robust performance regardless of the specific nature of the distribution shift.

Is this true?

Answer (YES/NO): NO